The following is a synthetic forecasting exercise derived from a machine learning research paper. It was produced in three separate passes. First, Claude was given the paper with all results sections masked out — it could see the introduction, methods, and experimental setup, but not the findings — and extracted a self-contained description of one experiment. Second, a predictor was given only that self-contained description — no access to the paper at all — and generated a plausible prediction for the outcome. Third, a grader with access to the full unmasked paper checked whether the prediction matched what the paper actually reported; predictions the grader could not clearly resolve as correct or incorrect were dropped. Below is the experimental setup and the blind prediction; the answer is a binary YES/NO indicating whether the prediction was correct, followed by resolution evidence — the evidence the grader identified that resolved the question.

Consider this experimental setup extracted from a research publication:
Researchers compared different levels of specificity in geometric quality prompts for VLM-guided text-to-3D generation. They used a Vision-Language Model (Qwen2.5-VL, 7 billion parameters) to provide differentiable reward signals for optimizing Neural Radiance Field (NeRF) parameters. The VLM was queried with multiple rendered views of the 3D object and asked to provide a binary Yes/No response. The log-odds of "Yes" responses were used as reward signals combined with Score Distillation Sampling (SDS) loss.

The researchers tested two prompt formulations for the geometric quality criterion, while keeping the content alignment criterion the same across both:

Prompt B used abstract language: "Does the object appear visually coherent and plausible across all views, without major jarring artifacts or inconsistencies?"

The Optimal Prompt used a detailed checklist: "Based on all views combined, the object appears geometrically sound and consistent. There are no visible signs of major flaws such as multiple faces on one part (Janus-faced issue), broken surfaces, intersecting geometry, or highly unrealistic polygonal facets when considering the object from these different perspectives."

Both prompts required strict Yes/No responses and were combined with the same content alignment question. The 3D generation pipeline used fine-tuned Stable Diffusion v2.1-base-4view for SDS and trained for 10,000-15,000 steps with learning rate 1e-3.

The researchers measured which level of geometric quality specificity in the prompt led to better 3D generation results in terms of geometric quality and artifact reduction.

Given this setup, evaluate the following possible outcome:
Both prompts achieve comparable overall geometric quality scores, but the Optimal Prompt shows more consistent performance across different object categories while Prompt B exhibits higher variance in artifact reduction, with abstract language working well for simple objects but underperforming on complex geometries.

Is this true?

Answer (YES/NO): NO